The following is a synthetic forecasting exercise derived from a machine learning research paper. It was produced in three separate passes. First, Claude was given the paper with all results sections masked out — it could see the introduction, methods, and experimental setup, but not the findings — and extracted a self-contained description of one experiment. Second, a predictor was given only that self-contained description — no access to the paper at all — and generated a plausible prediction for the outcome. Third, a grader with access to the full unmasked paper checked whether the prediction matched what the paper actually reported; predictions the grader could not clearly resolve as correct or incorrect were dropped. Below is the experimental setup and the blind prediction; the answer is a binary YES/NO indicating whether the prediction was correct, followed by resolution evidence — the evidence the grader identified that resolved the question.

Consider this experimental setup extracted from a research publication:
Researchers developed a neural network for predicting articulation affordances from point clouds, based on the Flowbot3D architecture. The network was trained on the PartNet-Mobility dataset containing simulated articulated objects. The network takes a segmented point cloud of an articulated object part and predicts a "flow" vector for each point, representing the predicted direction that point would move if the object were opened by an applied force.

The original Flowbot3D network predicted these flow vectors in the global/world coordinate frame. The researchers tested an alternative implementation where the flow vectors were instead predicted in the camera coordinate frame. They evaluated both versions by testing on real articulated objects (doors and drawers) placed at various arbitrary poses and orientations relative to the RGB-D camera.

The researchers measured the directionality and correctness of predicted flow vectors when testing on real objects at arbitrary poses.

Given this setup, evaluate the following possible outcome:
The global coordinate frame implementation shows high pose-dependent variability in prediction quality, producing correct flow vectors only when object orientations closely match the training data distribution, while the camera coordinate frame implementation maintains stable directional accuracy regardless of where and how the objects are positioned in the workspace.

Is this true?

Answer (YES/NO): NO